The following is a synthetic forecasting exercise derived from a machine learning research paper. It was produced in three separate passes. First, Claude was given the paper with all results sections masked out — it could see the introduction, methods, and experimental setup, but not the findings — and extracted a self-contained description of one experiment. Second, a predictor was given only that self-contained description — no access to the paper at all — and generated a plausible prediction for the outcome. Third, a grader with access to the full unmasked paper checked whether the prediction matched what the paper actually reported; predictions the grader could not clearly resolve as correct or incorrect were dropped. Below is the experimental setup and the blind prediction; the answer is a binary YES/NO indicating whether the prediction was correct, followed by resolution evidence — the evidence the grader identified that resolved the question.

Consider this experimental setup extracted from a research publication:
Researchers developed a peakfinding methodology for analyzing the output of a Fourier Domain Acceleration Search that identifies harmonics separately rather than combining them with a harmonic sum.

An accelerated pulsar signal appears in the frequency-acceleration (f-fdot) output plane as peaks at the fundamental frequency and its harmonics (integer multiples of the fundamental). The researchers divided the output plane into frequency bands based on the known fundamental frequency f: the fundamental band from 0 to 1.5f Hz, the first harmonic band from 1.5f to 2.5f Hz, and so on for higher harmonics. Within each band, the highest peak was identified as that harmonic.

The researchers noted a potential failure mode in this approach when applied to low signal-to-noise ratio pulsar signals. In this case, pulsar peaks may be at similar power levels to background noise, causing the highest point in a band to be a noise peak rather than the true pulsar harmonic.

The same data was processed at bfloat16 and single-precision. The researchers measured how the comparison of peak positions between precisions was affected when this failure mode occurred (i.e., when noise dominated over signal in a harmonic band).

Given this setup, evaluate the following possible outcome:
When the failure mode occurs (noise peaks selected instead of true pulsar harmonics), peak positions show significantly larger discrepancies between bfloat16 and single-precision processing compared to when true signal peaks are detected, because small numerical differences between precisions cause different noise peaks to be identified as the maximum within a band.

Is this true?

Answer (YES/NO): YES